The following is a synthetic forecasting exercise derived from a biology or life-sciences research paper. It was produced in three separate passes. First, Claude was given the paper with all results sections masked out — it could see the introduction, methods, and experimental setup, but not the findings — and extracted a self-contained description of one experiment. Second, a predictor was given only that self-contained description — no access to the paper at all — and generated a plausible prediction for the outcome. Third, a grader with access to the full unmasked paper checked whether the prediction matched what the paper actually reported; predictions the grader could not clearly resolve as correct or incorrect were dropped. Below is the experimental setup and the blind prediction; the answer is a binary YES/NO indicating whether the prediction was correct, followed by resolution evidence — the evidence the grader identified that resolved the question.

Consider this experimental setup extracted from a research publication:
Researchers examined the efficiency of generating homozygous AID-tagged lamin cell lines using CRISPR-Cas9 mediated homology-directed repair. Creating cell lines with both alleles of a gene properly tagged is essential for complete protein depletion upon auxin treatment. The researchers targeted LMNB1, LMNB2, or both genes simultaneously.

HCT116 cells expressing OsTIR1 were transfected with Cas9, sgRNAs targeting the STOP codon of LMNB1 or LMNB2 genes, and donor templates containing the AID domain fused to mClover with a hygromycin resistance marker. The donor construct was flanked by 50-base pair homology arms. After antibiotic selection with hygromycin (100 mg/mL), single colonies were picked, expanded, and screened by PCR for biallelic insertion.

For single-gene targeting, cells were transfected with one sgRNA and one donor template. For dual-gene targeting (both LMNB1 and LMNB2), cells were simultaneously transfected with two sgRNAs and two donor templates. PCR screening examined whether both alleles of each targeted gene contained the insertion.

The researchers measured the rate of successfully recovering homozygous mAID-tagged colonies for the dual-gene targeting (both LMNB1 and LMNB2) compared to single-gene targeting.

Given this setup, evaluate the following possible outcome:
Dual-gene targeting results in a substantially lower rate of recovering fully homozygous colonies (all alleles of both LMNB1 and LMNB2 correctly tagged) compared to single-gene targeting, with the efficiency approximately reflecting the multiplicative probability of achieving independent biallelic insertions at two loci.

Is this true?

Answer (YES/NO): NO